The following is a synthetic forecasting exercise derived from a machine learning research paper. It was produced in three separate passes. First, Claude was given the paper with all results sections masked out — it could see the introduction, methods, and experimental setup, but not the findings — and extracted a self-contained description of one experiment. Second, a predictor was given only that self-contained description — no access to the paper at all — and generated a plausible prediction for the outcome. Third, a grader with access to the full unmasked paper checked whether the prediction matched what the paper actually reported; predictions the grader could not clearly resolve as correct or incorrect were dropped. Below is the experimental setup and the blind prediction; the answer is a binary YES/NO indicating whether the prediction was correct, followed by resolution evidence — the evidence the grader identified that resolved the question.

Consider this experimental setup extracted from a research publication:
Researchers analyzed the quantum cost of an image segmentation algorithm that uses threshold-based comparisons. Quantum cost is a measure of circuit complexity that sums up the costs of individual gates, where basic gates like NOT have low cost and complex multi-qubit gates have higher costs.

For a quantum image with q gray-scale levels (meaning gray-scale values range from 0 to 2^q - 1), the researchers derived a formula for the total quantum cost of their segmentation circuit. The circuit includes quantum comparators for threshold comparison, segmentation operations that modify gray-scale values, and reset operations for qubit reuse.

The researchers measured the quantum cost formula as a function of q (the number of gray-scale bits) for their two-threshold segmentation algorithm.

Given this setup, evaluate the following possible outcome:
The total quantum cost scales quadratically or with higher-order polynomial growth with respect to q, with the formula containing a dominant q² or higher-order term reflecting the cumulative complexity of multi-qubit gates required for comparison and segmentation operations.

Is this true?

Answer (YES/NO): NO